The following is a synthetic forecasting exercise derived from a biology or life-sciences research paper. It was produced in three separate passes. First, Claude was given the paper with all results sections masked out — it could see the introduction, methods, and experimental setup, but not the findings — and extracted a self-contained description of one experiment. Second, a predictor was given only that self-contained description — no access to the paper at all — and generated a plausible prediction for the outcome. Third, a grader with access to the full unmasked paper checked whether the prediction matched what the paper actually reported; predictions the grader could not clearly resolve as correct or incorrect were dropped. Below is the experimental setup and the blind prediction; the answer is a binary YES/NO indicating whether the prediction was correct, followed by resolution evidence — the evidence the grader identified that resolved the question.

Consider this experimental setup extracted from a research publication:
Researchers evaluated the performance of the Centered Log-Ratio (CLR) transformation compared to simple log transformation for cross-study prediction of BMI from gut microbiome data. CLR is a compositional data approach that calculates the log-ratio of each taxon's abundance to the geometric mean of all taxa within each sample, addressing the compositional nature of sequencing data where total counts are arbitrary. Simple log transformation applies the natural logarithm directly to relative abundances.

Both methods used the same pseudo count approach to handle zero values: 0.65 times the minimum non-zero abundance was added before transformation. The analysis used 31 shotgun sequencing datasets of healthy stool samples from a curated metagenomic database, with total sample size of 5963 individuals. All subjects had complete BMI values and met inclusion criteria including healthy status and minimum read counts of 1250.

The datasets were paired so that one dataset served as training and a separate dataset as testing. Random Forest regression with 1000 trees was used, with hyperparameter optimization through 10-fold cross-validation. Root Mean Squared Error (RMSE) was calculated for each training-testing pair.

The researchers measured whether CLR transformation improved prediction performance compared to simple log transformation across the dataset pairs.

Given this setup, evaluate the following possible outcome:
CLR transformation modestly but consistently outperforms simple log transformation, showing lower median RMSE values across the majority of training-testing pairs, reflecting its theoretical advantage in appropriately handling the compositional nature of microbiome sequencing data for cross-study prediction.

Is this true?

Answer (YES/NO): NO